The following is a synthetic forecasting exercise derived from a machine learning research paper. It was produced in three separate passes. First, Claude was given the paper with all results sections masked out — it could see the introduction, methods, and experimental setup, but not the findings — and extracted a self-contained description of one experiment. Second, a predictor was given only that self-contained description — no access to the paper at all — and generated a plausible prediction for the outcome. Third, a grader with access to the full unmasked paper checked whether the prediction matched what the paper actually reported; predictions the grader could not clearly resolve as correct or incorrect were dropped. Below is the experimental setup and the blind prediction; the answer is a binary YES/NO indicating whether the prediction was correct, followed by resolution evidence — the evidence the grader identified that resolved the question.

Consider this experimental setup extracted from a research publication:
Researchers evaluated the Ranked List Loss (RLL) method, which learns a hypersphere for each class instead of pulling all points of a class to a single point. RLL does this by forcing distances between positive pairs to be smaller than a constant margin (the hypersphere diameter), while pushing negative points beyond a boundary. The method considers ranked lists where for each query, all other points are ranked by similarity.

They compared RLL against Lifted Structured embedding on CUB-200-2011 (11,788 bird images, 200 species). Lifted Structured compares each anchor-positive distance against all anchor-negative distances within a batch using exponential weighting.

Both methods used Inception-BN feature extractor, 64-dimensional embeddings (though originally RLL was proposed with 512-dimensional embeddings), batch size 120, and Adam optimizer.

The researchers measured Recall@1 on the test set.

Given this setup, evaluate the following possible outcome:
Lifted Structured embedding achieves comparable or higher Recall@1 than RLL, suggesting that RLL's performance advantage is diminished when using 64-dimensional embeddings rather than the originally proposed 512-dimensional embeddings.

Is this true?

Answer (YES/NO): YES